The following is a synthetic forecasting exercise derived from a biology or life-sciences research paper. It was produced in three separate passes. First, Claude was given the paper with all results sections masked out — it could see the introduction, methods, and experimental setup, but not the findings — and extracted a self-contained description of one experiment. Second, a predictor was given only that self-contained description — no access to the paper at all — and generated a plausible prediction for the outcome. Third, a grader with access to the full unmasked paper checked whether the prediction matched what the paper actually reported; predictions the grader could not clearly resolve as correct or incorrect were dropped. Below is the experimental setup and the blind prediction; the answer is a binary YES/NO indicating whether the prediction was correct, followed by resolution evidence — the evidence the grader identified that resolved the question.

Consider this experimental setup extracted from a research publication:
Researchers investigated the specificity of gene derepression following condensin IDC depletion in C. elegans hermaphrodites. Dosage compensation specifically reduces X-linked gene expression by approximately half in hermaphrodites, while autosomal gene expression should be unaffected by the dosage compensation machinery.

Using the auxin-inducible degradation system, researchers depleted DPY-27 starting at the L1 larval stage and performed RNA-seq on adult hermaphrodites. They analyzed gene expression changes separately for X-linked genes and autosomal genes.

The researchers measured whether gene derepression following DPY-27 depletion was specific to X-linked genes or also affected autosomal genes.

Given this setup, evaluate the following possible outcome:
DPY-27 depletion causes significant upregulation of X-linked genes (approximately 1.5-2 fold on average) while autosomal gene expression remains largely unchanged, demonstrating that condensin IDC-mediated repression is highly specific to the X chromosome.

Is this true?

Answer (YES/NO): NO